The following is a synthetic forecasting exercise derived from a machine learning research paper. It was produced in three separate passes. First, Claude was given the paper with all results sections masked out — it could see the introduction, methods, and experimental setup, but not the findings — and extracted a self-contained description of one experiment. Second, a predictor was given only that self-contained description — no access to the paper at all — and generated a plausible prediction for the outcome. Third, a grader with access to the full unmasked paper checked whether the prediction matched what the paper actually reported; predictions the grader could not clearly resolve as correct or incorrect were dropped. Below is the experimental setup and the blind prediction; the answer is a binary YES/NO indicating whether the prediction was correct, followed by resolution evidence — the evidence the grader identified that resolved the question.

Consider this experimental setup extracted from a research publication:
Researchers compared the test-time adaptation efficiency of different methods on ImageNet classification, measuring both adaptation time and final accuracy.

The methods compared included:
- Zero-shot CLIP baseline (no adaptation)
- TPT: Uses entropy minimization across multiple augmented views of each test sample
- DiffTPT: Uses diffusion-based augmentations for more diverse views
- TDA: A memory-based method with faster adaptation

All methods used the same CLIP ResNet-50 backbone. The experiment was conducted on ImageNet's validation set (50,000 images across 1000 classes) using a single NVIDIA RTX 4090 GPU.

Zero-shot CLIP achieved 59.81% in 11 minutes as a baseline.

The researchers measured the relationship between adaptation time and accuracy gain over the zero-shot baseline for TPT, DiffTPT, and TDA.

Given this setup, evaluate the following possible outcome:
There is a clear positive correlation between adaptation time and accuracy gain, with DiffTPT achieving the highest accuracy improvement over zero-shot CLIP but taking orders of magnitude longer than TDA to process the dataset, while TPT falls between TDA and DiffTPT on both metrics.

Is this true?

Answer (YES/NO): NO